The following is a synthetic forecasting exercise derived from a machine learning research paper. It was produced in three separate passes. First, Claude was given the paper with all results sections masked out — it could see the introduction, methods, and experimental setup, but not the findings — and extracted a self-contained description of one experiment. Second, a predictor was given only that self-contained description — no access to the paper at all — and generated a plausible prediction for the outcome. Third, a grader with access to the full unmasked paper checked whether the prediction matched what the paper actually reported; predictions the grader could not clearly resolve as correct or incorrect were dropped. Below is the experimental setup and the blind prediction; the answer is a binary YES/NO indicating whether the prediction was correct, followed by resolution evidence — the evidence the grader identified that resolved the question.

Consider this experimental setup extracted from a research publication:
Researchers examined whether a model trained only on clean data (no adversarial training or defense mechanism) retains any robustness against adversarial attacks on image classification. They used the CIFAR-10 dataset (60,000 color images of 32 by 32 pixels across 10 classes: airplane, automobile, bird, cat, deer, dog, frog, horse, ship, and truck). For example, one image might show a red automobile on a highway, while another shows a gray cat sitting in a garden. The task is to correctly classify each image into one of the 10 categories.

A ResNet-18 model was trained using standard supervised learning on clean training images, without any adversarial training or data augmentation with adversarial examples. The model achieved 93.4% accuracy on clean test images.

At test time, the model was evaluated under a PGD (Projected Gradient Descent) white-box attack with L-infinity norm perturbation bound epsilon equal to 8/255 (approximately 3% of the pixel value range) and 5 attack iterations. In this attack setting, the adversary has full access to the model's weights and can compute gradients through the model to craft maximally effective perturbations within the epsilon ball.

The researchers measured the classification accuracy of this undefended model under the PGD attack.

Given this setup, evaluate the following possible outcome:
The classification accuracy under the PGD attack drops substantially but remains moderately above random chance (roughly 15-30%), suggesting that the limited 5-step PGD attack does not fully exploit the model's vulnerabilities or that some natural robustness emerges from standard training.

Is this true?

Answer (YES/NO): NO